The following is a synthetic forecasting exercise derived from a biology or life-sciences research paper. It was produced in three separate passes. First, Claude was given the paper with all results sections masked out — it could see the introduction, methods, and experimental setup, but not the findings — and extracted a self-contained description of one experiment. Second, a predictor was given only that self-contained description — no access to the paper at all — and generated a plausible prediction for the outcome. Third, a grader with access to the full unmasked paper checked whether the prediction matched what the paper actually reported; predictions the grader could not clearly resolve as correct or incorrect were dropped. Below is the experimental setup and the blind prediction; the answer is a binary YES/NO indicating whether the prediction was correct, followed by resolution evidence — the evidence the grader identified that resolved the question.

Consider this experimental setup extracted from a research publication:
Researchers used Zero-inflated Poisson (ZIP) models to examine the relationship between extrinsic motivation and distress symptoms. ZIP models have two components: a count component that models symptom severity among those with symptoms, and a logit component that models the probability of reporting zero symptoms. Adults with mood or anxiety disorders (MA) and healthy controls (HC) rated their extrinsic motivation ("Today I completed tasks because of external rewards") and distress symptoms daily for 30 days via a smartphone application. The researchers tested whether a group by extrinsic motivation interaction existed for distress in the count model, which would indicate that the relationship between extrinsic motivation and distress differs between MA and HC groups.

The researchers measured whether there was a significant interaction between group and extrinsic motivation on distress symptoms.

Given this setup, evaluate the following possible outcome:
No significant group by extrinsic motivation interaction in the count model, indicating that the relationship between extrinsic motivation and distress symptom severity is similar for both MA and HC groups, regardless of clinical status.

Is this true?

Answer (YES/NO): YES